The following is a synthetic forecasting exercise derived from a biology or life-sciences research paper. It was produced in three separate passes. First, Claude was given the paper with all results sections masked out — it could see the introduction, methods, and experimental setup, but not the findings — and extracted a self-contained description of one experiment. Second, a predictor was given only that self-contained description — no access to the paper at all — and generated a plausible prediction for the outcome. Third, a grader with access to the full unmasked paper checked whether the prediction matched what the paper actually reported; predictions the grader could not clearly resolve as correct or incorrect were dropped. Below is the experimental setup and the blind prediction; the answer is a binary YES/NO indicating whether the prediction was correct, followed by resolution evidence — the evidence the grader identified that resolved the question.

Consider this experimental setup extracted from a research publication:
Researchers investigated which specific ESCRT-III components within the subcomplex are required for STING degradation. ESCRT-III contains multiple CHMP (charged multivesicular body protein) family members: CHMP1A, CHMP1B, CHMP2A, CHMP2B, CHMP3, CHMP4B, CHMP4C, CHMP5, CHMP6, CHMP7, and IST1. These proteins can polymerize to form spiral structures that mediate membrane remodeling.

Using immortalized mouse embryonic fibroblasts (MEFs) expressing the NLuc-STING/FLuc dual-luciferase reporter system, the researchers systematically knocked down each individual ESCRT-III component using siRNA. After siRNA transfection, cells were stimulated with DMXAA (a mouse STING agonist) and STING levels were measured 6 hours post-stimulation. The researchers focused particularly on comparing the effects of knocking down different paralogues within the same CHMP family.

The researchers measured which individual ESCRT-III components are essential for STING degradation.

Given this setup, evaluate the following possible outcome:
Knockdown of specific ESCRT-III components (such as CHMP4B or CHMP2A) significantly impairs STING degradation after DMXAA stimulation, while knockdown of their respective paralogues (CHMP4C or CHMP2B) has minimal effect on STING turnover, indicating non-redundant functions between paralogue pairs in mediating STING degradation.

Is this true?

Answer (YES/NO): NO